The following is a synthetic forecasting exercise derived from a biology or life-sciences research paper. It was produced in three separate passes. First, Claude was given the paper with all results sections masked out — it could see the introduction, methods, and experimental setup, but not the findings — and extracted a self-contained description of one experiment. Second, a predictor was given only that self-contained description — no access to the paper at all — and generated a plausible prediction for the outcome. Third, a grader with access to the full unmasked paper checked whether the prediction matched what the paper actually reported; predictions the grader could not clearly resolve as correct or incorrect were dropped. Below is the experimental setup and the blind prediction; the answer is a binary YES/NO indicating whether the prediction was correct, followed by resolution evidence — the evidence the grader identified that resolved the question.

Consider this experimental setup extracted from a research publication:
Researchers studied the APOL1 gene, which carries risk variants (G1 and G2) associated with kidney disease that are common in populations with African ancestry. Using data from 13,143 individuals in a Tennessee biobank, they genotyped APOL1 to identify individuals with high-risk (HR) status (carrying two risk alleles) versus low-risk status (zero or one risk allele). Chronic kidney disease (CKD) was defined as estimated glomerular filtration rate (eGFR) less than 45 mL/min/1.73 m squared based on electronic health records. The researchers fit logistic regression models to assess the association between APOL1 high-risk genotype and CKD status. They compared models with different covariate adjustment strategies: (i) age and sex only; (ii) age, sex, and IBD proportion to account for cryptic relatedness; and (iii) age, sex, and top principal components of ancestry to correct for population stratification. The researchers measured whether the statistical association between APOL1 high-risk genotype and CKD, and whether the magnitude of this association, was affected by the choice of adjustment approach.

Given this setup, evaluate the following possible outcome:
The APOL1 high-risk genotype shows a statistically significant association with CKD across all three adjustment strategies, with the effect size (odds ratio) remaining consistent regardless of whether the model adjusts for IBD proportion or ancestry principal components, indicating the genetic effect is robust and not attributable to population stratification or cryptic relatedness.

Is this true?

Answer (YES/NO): NO